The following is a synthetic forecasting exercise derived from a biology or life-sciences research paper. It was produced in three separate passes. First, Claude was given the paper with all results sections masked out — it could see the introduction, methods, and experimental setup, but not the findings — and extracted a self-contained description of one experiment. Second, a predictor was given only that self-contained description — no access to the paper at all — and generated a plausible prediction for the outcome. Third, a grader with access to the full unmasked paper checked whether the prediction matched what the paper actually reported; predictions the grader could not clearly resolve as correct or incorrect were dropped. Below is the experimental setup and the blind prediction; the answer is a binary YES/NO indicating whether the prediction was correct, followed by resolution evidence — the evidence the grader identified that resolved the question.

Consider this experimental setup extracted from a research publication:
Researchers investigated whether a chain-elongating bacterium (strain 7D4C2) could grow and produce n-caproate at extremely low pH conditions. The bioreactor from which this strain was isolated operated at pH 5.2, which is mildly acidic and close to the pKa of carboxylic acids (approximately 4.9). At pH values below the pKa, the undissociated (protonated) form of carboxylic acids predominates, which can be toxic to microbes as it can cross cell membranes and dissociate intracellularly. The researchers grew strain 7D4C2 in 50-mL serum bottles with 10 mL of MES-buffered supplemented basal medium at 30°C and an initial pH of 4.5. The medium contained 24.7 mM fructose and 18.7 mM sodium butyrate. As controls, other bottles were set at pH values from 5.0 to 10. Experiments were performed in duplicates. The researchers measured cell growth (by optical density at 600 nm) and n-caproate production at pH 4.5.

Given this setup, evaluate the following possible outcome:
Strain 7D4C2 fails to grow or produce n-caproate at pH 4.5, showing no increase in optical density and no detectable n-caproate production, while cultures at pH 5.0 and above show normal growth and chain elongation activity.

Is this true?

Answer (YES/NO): NO